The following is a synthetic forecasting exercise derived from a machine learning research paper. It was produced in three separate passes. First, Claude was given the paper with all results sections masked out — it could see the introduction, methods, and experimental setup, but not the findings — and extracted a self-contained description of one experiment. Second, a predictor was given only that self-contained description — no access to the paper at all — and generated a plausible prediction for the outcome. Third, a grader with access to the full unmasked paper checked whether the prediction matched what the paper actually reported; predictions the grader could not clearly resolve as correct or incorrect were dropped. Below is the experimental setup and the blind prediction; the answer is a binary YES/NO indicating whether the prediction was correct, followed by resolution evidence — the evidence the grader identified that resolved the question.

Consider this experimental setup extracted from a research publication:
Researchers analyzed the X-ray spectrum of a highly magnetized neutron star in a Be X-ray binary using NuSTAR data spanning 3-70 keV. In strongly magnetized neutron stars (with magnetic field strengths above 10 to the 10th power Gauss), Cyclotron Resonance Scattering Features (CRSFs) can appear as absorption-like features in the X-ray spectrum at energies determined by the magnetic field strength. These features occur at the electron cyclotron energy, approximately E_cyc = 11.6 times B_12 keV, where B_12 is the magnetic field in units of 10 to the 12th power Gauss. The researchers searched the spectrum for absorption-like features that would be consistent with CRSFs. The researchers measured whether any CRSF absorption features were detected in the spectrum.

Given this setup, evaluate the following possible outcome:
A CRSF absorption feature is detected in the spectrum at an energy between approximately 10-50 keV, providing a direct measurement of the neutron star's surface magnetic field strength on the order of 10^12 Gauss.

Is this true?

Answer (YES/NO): NO